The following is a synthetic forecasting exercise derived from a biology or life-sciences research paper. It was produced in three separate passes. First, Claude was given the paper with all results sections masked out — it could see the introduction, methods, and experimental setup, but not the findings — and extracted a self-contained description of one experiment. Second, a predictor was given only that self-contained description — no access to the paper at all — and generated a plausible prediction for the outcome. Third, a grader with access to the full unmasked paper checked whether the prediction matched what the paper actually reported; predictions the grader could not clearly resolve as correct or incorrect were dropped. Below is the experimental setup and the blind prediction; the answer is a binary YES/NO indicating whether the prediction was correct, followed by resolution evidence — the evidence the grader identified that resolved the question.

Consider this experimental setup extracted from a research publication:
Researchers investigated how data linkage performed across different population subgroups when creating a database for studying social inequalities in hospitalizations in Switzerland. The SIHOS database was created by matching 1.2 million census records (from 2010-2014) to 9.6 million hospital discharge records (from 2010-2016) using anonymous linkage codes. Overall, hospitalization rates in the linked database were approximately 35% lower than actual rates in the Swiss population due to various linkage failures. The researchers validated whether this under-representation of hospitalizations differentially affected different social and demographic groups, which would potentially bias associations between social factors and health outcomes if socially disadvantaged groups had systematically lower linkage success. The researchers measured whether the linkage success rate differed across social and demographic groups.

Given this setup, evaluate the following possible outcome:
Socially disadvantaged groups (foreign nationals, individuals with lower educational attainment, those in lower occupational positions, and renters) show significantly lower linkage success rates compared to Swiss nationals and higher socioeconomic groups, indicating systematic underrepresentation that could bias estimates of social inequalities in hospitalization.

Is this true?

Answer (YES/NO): NO